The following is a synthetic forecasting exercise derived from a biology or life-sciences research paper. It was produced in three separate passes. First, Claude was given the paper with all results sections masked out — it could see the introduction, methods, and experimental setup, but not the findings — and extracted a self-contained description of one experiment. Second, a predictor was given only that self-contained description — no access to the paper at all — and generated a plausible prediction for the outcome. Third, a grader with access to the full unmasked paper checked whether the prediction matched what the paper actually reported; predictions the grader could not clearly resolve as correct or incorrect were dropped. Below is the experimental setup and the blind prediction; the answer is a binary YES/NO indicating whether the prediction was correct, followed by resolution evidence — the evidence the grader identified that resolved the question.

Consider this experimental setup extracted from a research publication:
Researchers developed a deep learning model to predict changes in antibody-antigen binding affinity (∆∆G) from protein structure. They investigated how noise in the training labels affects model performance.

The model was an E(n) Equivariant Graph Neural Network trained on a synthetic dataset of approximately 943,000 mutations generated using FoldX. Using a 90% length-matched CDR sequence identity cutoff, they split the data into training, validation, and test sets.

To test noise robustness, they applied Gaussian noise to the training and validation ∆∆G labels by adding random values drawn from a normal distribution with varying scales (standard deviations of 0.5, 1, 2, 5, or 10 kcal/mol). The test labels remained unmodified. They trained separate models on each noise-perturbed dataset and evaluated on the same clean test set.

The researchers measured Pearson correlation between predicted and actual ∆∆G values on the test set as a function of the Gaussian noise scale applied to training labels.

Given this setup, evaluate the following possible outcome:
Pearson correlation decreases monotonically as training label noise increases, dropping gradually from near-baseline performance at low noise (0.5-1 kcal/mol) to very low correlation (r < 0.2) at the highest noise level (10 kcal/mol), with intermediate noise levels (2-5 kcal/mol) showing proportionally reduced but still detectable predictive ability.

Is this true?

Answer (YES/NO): NO